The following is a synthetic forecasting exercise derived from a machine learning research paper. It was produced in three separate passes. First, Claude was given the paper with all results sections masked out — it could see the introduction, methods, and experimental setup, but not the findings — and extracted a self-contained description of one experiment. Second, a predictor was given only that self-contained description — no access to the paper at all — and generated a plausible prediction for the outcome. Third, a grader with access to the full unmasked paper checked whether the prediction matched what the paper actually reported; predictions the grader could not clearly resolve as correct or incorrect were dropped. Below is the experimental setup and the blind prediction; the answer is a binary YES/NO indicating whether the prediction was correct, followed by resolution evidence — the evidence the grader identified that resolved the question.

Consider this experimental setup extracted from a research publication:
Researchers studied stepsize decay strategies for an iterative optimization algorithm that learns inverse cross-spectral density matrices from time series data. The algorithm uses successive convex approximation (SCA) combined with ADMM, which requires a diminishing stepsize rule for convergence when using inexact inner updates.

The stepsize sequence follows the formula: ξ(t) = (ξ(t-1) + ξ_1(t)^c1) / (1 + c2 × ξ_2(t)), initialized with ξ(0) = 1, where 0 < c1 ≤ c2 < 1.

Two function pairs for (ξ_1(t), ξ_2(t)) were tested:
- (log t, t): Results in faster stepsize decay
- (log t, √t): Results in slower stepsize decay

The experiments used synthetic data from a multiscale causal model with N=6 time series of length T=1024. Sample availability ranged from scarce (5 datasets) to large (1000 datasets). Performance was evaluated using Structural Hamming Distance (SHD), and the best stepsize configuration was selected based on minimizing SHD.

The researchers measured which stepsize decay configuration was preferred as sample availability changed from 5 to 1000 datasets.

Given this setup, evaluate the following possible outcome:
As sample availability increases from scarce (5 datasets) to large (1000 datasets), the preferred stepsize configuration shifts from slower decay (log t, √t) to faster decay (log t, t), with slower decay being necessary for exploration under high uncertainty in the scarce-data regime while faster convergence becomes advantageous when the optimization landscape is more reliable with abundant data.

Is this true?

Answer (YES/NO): NO